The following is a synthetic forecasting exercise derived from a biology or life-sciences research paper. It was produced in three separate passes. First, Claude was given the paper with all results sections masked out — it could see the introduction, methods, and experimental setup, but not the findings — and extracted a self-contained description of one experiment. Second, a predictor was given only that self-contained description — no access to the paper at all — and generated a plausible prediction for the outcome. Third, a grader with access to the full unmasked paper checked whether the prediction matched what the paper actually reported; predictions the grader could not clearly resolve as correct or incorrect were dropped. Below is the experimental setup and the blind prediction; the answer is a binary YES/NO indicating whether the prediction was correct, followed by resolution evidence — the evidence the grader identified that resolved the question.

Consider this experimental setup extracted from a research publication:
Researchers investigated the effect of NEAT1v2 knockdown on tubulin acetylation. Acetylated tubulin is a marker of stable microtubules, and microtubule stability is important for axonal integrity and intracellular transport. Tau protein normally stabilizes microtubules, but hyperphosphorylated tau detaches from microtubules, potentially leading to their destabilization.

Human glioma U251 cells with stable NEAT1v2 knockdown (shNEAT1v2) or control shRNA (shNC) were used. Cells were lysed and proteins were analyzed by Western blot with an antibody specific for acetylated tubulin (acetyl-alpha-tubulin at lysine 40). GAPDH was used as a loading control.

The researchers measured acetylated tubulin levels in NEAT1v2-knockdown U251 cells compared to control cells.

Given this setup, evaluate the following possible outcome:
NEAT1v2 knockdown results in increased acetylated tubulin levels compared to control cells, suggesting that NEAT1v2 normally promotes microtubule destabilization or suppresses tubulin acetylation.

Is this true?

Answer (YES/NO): NO